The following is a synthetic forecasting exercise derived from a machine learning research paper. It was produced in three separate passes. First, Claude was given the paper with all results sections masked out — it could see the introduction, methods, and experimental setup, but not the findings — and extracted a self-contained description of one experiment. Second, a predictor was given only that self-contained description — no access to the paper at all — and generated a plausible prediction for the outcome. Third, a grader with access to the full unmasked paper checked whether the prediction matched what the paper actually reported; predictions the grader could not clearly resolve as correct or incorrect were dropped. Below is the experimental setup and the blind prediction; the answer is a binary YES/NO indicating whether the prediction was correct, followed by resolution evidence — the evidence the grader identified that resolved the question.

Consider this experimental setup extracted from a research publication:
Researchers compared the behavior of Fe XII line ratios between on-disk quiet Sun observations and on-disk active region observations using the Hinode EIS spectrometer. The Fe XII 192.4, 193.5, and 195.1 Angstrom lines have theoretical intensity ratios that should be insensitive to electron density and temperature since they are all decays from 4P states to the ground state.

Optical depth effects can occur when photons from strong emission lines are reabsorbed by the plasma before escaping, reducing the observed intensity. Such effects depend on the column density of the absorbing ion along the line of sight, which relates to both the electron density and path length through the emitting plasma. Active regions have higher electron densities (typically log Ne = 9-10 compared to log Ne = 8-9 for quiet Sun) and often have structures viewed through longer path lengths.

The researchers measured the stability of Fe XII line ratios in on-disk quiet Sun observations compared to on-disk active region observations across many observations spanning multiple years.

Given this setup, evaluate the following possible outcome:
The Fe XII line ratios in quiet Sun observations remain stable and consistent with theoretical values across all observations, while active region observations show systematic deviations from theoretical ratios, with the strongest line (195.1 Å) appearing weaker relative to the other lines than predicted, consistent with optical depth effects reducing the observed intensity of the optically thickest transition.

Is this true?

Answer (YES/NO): YES